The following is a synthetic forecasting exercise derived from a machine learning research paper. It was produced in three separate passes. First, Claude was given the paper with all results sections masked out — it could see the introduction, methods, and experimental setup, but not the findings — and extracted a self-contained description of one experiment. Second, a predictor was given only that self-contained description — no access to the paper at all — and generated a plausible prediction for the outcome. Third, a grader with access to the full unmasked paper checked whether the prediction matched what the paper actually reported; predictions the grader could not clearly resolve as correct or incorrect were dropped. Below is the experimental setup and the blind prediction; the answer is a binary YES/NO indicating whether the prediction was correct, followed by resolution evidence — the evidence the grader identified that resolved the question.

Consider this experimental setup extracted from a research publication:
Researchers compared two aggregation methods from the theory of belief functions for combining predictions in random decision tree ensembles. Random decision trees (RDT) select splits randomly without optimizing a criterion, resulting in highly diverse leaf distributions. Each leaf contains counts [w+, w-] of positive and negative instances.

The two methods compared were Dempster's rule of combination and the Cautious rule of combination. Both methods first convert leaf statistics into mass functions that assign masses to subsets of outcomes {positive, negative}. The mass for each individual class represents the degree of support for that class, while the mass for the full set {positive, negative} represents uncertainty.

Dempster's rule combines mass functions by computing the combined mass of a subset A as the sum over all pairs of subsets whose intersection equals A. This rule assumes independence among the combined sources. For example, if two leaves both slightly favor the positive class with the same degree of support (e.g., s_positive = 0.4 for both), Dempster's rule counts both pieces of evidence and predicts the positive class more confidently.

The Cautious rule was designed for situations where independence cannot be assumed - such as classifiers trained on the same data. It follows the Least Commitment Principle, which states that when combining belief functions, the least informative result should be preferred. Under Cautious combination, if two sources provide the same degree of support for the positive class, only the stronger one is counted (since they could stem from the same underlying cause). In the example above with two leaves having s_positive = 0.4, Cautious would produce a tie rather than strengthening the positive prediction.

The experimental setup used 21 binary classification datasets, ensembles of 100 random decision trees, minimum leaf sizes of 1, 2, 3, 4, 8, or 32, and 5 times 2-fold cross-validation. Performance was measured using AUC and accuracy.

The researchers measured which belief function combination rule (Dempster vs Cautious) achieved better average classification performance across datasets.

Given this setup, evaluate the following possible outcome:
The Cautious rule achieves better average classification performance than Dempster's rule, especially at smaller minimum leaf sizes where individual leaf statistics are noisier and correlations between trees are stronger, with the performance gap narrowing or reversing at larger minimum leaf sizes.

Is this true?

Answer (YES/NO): NO